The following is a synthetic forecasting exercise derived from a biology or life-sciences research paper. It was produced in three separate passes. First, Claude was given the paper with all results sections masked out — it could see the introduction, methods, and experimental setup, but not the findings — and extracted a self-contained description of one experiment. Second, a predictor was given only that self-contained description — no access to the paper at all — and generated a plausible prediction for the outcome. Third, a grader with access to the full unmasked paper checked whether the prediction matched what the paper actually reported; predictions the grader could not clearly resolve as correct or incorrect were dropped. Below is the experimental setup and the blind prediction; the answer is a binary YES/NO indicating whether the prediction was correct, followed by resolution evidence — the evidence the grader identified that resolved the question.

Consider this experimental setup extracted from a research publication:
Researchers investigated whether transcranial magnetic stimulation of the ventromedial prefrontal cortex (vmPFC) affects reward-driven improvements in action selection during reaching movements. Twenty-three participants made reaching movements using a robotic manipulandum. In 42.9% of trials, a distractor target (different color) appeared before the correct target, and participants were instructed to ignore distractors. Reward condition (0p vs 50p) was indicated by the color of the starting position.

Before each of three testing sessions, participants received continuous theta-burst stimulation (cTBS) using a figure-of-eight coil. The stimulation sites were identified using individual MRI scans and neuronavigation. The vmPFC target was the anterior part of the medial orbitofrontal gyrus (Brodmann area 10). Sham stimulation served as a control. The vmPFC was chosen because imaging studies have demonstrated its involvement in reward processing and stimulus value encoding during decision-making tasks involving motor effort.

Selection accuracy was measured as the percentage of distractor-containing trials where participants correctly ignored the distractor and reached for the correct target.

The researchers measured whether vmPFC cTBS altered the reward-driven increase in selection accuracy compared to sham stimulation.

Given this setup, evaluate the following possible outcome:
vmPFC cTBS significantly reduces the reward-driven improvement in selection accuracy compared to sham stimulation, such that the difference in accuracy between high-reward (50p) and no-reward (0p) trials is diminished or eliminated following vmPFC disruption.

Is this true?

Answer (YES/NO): NO